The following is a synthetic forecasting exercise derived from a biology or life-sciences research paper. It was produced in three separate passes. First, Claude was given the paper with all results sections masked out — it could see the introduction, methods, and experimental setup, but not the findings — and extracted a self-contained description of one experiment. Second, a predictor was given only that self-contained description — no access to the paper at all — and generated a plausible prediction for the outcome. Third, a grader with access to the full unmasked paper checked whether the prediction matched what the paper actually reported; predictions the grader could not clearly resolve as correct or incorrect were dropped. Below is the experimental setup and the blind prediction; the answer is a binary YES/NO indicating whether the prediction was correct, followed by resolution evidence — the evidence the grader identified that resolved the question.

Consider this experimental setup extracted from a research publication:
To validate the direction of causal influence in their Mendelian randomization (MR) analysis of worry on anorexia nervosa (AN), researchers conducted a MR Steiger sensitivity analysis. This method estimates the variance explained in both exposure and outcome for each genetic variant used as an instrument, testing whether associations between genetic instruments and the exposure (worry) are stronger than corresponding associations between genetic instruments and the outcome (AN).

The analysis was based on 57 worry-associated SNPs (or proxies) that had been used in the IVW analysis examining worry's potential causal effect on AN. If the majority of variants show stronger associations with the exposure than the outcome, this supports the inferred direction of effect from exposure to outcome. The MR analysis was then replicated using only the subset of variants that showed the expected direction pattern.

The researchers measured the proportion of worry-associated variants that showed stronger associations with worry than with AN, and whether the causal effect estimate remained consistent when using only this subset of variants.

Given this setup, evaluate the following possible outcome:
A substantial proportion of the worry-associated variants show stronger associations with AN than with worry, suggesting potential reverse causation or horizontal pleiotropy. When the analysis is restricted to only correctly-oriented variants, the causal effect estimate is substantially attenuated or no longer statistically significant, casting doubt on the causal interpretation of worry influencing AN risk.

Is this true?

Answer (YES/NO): NO